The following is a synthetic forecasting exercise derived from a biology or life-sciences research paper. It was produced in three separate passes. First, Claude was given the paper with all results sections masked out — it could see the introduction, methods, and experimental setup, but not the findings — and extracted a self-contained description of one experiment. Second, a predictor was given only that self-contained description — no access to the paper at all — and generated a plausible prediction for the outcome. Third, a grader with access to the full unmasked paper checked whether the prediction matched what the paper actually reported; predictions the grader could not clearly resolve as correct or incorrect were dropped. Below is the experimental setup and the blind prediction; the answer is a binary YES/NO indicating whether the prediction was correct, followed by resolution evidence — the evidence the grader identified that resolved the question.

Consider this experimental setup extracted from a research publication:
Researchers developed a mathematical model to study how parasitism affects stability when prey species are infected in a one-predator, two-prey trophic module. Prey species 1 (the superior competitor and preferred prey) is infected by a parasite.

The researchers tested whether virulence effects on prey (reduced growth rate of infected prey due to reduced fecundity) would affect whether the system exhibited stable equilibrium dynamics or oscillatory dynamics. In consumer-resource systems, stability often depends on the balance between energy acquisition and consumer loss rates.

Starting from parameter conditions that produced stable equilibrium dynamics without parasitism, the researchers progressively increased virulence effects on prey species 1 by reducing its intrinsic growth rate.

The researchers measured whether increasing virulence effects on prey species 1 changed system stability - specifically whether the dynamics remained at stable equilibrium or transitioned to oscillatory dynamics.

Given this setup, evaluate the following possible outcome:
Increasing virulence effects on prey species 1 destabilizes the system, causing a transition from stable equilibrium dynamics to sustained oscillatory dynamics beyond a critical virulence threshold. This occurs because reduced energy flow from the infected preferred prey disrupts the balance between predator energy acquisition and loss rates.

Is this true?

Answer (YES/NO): NO